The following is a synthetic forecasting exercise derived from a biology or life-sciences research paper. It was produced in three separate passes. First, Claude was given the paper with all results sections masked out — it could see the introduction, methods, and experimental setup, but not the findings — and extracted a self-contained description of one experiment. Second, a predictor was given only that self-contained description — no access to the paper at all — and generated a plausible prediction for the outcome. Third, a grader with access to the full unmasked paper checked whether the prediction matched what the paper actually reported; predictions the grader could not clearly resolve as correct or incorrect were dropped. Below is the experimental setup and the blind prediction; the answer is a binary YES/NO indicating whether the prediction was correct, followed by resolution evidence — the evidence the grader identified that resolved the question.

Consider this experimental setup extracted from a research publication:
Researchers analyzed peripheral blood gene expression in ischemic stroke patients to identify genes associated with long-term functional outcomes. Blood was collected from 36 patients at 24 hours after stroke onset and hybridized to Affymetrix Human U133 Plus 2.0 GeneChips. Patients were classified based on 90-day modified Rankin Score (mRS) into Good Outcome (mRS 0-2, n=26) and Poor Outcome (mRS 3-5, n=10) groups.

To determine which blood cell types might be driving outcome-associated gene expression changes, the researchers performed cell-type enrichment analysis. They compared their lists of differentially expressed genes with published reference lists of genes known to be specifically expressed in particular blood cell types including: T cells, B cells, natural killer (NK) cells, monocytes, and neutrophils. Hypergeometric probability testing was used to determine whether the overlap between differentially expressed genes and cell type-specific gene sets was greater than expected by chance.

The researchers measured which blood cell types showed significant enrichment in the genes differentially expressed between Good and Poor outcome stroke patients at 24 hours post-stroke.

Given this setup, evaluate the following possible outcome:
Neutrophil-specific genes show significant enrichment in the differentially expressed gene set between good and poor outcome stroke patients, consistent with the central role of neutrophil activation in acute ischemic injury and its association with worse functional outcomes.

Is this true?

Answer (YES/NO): YES